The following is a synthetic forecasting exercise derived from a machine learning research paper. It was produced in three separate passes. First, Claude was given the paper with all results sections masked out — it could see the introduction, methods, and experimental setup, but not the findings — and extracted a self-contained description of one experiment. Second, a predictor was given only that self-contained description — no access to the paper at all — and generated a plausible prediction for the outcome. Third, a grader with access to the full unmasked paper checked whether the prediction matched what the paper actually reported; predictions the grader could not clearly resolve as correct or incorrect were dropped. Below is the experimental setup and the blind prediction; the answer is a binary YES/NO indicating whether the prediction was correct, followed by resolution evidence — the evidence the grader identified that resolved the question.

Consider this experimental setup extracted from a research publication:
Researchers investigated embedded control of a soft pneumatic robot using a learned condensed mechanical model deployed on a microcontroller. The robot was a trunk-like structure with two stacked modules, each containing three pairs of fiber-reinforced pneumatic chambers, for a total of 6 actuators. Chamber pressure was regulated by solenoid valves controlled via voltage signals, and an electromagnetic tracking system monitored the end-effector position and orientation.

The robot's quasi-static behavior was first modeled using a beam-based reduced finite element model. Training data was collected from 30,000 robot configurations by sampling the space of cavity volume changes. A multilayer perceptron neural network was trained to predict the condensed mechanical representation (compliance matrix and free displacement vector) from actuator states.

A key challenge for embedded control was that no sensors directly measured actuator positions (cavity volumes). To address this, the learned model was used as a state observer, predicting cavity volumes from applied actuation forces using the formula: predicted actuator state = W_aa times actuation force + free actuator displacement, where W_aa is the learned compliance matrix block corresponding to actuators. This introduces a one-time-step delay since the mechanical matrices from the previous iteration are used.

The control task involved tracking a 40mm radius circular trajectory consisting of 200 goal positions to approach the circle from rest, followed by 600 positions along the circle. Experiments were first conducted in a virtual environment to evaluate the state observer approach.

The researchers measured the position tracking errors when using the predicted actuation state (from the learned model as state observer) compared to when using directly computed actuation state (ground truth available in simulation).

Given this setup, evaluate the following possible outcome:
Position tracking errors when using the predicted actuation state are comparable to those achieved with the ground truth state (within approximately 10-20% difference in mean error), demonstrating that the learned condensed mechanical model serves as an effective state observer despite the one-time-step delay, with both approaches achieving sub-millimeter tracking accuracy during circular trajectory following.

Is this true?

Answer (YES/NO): NO